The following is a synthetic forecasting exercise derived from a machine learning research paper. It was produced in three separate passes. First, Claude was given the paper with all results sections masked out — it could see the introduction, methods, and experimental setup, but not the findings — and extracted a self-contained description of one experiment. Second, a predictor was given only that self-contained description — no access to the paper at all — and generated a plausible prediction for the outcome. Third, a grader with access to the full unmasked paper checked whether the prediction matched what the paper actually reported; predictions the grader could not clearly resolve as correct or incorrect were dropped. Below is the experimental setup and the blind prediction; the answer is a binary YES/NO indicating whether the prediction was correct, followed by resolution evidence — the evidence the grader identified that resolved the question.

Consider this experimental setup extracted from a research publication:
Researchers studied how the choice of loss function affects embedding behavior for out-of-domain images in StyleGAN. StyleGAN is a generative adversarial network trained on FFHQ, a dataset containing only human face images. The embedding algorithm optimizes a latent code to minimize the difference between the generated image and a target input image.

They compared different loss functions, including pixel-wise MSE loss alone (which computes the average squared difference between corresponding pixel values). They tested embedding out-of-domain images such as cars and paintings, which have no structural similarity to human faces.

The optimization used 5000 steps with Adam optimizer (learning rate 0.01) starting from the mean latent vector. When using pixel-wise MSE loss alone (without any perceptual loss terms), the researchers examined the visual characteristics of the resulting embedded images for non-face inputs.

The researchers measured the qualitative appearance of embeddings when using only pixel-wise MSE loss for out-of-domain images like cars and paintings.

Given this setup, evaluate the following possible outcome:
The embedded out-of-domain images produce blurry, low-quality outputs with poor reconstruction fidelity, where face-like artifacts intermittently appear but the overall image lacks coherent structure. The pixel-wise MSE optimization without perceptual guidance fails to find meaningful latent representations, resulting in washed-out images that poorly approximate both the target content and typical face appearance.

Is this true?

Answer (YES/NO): NO